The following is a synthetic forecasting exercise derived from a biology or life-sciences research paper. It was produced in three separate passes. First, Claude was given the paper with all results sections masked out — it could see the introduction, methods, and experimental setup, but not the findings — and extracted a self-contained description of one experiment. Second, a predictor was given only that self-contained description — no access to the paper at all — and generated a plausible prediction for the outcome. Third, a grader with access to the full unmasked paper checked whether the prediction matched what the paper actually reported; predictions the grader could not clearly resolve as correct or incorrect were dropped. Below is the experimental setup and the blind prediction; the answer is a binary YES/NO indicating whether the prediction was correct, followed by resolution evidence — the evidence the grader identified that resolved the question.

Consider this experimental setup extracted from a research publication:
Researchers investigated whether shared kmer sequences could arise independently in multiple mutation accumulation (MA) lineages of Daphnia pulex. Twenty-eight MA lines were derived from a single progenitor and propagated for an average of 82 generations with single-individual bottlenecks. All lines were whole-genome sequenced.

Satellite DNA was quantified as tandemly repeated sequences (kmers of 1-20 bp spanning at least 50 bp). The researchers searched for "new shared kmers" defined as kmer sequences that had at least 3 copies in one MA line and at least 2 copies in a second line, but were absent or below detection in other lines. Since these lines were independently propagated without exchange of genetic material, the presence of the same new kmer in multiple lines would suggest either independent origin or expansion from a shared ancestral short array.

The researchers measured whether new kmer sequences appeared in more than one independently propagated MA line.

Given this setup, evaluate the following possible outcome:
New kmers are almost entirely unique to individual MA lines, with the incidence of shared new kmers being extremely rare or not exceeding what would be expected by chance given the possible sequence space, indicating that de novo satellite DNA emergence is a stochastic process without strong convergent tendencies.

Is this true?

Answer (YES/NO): NO